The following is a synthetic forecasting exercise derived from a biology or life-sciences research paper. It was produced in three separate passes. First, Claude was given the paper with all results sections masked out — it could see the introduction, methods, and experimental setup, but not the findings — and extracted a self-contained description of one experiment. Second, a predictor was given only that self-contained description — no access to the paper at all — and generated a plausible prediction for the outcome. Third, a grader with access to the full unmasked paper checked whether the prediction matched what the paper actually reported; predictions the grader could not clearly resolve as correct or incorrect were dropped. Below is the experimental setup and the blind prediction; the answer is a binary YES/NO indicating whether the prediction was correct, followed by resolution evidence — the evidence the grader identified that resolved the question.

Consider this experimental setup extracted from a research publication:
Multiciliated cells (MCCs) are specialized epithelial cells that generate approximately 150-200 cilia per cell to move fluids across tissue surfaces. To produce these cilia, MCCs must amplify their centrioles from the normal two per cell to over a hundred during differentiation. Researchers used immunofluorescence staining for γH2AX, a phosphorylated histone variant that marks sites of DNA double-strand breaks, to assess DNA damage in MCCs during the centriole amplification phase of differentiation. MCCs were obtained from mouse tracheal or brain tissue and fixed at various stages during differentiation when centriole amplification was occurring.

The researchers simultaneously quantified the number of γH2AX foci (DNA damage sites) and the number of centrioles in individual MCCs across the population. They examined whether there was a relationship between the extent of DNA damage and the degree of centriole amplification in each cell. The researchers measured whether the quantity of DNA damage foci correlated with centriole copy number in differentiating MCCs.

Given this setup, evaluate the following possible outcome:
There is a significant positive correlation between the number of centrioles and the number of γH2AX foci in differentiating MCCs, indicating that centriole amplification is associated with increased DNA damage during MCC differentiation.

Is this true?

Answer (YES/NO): YES